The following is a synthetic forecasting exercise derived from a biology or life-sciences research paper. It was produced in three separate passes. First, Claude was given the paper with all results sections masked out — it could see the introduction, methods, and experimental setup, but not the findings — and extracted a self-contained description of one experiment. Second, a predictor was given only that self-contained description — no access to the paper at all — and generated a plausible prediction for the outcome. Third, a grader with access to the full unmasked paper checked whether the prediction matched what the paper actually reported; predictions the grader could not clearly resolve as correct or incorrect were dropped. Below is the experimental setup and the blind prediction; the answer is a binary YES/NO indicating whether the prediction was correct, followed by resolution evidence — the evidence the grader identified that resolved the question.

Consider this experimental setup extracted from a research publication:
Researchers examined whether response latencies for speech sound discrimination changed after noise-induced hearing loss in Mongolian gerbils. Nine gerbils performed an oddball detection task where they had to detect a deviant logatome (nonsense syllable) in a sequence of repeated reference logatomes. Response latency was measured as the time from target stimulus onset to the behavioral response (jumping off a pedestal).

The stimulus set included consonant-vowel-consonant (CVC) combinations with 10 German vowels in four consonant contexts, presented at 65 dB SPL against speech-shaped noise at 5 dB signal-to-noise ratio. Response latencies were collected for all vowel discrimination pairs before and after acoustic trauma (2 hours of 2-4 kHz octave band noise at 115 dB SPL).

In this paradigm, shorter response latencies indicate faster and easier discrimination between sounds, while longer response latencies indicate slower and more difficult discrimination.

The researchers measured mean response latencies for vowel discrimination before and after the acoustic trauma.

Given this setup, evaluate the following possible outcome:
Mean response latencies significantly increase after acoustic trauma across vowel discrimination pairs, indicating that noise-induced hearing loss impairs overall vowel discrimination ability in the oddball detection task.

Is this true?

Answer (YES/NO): NO